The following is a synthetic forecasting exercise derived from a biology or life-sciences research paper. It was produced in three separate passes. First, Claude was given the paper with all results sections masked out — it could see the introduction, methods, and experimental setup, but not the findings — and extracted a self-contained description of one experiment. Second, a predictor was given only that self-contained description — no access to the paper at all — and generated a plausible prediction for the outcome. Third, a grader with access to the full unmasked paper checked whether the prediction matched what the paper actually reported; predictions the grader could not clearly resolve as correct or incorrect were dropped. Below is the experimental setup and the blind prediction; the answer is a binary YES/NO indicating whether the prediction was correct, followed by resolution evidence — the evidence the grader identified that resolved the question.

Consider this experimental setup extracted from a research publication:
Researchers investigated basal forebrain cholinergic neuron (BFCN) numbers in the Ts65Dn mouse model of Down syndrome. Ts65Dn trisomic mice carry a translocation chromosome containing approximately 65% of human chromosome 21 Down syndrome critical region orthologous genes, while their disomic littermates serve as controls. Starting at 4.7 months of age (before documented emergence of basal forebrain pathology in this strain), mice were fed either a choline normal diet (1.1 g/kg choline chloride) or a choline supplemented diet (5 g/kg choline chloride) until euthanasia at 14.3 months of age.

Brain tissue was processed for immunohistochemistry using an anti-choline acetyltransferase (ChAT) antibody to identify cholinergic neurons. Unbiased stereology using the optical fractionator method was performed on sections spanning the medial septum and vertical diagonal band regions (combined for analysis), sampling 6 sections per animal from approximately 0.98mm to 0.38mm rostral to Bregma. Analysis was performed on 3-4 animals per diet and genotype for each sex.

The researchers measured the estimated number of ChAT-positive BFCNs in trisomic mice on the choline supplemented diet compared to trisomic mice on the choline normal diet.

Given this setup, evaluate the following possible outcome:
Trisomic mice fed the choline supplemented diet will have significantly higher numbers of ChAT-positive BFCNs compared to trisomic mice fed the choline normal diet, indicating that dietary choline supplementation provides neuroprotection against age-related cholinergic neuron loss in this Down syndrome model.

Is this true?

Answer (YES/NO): NO